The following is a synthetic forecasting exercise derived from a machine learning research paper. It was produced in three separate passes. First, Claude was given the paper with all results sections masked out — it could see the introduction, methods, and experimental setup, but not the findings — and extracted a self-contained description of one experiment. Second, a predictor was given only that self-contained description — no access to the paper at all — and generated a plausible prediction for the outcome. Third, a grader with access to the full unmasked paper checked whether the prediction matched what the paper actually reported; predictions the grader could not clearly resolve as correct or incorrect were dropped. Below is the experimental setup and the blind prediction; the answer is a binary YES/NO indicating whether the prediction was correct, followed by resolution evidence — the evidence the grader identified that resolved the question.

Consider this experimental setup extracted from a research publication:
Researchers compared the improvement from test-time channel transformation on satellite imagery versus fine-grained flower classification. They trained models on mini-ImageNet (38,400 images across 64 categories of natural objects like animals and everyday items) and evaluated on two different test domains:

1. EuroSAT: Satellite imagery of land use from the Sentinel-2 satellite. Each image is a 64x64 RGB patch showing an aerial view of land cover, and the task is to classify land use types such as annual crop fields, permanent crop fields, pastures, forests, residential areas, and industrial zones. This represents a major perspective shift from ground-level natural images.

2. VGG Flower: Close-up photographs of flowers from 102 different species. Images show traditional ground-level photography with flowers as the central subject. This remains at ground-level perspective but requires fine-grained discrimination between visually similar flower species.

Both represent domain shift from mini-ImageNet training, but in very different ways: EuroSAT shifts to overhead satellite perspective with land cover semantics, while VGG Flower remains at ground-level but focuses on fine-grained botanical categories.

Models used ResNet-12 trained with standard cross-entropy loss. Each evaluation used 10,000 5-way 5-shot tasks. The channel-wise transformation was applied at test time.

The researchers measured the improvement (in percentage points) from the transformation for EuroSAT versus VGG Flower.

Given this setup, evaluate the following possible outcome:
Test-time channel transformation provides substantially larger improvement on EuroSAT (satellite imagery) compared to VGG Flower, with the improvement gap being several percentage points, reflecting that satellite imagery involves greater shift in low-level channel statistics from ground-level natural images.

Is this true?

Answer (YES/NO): NO